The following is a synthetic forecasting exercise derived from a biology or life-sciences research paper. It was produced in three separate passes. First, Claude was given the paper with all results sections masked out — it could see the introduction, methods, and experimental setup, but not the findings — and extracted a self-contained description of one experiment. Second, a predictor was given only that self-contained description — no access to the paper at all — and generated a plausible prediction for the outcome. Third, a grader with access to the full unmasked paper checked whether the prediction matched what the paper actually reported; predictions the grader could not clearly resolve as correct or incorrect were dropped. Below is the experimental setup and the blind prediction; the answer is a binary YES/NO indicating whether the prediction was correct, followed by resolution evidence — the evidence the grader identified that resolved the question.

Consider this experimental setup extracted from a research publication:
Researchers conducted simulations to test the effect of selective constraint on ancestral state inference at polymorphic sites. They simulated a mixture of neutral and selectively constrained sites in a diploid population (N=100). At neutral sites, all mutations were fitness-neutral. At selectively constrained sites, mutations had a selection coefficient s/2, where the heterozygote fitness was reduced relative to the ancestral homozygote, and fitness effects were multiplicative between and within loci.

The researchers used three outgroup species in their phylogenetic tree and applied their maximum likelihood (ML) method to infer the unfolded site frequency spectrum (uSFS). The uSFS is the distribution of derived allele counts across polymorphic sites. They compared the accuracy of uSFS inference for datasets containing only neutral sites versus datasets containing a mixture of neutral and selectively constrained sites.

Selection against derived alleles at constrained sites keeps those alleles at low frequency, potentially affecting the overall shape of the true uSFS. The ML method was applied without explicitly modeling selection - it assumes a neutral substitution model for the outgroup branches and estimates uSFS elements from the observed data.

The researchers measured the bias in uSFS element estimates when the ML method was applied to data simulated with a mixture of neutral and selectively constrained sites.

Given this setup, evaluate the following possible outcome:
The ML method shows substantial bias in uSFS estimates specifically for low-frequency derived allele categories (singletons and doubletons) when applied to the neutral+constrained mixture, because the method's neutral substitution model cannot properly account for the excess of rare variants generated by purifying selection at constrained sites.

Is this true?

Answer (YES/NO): NO